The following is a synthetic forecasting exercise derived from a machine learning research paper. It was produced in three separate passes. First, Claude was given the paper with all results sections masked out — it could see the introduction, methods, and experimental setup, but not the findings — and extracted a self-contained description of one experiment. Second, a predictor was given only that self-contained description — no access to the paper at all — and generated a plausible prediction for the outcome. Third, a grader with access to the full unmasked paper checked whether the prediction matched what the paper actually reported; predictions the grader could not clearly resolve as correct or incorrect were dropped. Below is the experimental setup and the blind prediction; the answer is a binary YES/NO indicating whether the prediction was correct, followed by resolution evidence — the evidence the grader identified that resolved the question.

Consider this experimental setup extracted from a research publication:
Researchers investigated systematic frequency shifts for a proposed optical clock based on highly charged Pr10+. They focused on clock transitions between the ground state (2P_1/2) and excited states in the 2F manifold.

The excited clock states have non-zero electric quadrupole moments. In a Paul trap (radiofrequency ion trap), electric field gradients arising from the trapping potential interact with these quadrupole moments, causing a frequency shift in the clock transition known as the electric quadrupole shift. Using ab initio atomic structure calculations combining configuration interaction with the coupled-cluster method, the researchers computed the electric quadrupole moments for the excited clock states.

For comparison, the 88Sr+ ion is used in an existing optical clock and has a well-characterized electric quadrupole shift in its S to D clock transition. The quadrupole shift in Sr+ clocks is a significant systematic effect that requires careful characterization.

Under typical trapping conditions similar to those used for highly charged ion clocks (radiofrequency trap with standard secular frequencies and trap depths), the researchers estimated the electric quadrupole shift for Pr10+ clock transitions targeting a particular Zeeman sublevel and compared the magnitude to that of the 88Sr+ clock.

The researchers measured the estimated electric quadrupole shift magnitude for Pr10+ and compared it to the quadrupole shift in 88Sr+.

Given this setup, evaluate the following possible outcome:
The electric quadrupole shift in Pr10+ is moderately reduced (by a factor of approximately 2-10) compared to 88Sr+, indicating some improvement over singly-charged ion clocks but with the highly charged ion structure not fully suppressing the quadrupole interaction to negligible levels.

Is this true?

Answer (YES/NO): NO